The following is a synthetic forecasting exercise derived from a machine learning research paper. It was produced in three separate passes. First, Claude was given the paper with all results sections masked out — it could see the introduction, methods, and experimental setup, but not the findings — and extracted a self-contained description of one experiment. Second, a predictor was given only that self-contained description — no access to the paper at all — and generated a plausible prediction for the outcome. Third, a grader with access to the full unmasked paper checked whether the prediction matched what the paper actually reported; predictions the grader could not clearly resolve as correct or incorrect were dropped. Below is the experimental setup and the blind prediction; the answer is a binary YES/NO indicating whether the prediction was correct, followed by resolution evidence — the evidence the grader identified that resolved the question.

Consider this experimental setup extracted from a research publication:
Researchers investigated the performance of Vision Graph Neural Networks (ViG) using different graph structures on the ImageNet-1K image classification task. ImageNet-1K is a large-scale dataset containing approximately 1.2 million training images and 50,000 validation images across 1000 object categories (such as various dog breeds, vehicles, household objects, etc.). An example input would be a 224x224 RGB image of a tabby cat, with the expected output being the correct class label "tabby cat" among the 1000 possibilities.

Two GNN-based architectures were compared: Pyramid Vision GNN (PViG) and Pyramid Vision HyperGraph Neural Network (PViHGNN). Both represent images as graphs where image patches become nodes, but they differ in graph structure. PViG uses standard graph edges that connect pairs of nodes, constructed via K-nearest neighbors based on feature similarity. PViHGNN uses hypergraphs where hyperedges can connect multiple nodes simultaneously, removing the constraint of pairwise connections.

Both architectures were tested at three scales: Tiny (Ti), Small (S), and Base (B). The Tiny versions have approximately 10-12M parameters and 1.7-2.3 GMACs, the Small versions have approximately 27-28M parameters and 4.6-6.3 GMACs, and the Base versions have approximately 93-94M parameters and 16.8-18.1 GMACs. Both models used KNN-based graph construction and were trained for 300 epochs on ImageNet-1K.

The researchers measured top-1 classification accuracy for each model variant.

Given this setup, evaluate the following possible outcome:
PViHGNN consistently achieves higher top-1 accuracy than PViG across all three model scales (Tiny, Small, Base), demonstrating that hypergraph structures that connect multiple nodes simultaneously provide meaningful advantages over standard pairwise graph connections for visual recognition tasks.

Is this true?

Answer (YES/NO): YES